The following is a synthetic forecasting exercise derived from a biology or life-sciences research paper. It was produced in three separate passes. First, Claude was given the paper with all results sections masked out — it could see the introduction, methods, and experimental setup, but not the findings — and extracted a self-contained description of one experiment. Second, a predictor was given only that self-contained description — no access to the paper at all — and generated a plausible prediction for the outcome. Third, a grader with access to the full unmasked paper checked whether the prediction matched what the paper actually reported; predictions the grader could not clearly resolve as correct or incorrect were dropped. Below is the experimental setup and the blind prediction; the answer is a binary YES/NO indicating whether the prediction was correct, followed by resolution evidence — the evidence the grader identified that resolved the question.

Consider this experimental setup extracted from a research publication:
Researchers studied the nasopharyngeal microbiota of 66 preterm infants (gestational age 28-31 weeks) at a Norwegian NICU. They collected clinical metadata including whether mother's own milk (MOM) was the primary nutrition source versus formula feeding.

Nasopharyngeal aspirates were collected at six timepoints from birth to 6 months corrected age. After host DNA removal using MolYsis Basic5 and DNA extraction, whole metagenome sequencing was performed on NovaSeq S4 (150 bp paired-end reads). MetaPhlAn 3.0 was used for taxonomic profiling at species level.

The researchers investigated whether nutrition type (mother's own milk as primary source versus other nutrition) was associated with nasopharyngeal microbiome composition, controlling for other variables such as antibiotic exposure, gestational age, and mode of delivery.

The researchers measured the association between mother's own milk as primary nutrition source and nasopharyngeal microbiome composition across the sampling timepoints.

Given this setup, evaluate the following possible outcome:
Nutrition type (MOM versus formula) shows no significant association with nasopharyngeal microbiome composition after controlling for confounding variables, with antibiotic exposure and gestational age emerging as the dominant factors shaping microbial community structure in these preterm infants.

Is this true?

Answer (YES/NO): NO